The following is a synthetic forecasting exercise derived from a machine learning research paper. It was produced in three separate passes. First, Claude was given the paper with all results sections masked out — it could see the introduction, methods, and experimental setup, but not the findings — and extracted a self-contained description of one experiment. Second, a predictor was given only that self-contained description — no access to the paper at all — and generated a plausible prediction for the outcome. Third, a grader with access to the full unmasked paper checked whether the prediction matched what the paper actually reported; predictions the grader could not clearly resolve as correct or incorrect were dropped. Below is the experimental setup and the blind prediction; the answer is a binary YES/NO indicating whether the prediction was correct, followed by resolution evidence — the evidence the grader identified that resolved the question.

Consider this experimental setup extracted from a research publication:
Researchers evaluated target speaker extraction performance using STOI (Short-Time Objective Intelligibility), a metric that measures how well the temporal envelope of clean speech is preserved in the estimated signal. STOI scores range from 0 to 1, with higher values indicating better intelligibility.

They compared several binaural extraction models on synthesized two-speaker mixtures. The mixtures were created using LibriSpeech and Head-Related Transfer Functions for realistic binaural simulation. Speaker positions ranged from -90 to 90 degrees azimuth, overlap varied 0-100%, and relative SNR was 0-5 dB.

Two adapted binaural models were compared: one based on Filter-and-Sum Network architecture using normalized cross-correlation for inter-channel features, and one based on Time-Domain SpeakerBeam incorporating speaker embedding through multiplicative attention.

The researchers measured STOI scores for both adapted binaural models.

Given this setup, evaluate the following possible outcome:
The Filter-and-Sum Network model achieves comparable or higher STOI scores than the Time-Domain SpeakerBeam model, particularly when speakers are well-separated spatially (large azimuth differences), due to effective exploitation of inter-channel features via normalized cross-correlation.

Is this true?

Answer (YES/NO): NO